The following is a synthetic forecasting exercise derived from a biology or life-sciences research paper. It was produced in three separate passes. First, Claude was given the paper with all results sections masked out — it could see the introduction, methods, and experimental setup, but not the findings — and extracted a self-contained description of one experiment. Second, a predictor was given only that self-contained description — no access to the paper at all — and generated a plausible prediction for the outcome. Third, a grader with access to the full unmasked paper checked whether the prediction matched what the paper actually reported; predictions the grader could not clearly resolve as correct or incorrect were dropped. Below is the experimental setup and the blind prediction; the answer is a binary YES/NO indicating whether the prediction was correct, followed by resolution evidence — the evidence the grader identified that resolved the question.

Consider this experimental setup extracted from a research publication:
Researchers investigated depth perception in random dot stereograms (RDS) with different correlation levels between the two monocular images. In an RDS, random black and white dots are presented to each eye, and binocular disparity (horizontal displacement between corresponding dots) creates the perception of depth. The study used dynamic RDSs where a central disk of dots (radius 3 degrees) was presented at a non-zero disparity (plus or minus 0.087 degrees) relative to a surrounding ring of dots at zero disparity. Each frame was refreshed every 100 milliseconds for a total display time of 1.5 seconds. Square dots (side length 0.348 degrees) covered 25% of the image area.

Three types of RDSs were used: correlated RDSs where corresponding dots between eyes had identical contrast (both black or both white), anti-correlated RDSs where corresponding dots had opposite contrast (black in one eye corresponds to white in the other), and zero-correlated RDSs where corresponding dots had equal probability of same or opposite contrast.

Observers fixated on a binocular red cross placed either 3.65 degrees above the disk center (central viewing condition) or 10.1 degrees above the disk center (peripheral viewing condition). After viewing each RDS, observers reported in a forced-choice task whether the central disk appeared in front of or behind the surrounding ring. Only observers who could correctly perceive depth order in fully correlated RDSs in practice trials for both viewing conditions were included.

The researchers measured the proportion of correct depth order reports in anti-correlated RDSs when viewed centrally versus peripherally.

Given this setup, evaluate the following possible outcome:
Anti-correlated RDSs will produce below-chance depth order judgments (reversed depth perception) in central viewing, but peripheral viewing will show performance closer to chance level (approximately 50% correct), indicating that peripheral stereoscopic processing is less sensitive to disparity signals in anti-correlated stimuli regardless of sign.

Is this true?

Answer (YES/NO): NO